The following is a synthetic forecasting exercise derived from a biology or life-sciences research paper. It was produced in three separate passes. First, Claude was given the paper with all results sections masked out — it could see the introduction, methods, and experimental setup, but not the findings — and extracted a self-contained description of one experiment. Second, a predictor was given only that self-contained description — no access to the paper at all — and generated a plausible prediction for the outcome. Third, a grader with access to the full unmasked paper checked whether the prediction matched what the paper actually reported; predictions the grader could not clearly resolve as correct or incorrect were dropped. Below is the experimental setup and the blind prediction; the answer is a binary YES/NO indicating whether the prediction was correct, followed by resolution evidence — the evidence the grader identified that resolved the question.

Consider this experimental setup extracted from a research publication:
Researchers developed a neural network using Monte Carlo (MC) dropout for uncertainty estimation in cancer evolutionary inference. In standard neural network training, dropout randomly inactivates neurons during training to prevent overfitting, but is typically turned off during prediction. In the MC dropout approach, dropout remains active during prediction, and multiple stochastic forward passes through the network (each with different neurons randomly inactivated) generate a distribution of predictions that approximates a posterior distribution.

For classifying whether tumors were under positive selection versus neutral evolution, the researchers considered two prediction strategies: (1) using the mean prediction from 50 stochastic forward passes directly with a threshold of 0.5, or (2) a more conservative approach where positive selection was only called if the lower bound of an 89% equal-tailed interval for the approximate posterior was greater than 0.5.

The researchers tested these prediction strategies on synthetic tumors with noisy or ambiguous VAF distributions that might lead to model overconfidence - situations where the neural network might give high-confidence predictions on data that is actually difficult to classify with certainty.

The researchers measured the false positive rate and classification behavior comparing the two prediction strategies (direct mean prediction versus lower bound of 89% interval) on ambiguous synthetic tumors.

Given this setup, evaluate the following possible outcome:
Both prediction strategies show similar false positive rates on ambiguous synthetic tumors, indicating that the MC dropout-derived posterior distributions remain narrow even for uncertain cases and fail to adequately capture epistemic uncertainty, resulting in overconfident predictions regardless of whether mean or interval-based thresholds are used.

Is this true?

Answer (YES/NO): NO